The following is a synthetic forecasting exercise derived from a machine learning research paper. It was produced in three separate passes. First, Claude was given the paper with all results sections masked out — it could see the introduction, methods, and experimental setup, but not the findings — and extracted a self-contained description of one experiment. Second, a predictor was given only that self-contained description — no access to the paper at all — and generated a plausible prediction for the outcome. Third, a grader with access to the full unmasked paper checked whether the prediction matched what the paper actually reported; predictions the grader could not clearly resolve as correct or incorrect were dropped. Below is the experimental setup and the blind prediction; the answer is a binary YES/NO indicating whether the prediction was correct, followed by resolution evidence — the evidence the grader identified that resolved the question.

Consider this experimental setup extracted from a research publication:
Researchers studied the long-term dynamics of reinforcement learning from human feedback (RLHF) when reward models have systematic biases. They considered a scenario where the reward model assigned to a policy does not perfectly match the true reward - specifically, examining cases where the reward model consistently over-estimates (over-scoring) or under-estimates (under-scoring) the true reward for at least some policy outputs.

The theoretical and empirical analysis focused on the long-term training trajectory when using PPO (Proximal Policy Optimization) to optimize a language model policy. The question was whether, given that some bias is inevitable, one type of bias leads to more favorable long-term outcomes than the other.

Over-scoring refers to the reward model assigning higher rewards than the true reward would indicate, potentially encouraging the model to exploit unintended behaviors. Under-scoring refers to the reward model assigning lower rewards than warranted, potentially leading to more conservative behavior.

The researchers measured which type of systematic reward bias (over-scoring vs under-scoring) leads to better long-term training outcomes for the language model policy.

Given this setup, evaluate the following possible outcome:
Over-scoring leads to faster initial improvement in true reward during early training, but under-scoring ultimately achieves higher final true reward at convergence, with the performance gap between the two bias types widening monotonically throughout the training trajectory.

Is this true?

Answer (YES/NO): NO